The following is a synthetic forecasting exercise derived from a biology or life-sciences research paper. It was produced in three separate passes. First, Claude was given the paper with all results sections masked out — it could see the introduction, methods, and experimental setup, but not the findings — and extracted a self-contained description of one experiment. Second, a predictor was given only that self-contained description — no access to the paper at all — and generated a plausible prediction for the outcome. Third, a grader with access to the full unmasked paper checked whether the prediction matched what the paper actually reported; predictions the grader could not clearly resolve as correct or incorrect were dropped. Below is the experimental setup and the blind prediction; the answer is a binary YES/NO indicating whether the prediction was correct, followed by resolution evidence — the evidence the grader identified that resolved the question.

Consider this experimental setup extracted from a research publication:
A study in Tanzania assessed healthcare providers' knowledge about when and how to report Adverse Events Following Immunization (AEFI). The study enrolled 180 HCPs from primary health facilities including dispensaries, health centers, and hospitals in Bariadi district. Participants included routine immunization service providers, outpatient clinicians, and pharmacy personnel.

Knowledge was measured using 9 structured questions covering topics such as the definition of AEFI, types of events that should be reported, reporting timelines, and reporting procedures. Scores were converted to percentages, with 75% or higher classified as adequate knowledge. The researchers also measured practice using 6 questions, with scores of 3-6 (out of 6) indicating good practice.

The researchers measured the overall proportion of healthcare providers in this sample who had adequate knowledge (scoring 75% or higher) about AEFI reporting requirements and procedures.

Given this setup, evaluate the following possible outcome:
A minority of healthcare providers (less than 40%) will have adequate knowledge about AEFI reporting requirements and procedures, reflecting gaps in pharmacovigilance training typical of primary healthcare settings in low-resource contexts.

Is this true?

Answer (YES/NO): YES